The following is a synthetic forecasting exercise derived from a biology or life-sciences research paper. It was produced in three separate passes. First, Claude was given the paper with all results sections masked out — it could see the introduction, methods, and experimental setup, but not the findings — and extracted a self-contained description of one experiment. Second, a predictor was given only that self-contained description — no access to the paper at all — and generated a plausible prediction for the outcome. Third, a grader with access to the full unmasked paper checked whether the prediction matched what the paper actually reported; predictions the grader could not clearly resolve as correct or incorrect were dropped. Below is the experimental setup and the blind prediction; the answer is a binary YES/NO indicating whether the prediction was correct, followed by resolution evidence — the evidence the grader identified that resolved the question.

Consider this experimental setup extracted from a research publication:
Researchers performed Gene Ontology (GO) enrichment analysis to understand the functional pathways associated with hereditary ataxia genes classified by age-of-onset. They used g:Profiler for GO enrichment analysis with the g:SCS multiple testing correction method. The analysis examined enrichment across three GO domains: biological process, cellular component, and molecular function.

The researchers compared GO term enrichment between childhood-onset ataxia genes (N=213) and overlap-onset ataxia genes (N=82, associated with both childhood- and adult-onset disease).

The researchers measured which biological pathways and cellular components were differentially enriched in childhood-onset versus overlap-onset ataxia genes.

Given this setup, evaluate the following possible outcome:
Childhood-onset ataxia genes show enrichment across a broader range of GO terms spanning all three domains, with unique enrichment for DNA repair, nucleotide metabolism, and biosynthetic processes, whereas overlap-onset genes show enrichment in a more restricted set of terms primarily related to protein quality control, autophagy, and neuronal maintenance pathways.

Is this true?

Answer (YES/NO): NO